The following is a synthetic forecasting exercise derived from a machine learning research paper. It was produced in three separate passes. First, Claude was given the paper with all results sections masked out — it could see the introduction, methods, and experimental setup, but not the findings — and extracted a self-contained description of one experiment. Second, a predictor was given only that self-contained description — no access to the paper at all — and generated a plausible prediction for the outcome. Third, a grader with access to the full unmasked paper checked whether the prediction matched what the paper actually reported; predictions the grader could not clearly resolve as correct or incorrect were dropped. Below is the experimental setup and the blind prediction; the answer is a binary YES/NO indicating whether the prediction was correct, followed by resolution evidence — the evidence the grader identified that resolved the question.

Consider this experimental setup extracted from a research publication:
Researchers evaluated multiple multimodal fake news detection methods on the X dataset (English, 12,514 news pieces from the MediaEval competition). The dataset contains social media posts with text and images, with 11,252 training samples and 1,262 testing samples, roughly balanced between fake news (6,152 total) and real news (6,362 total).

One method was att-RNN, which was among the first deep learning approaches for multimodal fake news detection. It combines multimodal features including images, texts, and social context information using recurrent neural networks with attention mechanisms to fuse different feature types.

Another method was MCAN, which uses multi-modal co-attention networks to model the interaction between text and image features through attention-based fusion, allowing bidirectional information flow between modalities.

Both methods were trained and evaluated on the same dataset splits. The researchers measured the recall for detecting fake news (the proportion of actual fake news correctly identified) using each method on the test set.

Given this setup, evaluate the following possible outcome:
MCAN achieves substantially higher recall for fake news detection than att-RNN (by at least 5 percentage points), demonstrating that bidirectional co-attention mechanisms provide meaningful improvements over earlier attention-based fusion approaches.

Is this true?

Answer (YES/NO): YES